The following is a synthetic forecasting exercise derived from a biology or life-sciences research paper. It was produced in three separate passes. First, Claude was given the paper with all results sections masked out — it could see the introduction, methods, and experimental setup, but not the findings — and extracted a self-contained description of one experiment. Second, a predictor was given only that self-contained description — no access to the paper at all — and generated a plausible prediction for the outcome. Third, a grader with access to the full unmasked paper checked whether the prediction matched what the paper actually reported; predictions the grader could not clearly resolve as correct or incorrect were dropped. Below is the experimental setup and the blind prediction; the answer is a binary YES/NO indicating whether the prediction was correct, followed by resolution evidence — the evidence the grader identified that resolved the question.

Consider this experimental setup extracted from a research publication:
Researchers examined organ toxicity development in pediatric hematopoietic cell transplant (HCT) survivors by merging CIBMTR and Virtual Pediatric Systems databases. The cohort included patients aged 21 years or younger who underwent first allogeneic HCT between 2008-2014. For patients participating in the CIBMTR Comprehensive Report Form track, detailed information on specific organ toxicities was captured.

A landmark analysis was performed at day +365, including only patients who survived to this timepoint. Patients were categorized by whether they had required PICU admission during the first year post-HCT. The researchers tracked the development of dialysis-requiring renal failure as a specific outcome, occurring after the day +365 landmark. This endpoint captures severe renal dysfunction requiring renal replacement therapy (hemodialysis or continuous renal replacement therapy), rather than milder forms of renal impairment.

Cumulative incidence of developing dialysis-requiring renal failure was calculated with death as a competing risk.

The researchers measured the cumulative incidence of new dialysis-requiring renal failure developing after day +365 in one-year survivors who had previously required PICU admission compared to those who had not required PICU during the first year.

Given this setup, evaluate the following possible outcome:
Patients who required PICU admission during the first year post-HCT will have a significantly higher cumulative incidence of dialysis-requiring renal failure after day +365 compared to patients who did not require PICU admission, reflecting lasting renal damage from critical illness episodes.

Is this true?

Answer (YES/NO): YES